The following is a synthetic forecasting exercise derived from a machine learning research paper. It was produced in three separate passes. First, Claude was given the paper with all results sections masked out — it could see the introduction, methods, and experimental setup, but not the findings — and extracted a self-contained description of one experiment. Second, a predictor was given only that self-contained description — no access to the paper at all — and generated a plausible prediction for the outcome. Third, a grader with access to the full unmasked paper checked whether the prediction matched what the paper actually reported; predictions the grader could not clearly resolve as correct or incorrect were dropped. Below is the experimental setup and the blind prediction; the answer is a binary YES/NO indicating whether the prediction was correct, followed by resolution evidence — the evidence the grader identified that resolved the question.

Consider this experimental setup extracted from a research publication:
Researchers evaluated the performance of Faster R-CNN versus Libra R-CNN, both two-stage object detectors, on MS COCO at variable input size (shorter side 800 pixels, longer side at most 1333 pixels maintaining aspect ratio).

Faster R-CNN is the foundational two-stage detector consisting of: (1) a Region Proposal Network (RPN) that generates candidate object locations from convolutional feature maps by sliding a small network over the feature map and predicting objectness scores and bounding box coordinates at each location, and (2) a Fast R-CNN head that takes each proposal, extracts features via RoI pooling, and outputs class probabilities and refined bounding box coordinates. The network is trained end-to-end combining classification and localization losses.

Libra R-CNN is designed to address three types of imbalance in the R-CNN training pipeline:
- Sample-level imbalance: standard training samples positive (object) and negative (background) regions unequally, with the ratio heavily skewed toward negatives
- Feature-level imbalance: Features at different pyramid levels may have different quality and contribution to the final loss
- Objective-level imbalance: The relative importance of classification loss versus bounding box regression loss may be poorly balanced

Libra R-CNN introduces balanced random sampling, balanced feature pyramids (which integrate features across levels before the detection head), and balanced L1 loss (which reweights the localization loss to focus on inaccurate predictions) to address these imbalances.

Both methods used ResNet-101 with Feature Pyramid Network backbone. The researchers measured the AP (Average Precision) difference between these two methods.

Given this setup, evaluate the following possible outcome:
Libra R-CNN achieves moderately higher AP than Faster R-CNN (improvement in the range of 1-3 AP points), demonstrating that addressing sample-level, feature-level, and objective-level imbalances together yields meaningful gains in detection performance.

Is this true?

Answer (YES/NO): NO